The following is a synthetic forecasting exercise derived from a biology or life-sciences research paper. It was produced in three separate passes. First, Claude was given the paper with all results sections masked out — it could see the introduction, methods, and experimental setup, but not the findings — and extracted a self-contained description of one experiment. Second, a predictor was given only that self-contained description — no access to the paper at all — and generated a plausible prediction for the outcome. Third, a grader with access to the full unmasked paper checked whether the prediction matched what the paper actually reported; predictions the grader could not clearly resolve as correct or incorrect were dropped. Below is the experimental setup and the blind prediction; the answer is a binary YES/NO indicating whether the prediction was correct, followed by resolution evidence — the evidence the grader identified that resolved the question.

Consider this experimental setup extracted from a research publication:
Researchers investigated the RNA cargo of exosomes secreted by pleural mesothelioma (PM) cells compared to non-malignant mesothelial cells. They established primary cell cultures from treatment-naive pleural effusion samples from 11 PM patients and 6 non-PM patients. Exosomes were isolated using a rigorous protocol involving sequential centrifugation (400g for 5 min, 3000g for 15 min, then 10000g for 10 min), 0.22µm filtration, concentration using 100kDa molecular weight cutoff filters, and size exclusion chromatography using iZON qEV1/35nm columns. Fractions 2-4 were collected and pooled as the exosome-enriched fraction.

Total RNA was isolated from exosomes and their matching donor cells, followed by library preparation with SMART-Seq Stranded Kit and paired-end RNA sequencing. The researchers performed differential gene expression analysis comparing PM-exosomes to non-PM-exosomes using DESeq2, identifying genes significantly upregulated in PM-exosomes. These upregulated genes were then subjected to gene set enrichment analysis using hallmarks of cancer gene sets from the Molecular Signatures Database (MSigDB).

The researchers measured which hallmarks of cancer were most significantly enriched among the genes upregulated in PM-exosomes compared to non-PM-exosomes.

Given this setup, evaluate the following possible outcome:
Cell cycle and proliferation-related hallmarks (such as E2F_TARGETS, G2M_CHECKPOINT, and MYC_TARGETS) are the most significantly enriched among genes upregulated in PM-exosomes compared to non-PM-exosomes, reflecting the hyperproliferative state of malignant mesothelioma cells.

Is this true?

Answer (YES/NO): YES